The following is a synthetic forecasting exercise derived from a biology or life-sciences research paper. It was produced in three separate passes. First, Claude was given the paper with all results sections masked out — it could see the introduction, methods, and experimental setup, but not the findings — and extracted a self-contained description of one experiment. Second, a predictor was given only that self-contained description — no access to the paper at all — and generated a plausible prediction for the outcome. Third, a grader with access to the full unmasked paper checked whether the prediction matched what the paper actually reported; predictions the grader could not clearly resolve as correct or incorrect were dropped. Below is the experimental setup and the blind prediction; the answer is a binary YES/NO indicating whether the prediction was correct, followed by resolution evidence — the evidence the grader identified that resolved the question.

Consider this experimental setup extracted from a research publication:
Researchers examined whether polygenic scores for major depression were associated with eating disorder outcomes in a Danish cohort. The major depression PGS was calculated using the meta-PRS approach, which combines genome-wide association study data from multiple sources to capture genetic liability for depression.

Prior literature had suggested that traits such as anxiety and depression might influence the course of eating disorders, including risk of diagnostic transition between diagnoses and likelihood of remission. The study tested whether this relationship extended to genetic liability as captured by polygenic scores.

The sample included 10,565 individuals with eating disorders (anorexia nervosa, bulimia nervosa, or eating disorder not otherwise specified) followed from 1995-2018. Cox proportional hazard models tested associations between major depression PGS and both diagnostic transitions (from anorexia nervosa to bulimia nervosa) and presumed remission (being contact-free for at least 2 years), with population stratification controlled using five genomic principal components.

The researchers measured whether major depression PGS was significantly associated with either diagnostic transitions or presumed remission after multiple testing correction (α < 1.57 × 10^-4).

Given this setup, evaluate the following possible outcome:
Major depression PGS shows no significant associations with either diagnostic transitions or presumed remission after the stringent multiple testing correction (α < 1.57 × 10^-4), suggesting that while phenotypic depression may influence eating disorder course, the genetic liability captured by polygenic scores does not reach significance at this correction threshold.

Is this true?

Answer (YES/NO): NO